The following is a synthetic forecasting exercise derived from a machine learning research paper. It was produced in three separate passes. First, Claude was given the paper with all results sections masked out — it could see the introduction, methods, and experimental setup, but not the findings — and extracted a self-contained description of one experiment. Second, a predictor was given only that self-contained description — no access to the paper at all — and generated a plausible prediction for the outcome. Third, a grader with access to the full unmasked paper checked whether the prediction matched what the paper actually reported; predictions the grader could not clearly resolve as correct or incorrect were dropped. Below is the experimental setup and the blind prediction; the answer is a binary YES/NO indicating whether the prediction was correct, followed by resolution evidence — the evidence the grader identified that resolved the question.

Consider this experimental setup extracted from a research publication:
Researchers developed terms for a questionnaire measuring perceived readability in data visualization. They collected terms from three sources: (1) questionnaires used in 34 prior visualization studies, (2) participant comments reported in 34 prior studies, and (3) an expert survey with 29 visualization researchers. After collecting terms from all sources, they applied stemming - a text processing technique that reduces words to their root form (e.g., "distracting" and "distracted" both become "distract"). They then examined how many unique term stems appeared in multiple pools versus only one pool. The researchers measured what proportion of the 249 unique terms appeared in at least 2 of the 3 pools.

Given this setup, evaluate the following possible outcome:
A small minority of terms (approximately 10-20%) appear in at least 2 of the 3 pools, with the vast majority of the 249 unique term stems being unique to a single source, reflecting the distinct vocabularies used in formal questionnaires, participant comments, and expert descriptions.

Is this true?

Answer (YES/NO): NO